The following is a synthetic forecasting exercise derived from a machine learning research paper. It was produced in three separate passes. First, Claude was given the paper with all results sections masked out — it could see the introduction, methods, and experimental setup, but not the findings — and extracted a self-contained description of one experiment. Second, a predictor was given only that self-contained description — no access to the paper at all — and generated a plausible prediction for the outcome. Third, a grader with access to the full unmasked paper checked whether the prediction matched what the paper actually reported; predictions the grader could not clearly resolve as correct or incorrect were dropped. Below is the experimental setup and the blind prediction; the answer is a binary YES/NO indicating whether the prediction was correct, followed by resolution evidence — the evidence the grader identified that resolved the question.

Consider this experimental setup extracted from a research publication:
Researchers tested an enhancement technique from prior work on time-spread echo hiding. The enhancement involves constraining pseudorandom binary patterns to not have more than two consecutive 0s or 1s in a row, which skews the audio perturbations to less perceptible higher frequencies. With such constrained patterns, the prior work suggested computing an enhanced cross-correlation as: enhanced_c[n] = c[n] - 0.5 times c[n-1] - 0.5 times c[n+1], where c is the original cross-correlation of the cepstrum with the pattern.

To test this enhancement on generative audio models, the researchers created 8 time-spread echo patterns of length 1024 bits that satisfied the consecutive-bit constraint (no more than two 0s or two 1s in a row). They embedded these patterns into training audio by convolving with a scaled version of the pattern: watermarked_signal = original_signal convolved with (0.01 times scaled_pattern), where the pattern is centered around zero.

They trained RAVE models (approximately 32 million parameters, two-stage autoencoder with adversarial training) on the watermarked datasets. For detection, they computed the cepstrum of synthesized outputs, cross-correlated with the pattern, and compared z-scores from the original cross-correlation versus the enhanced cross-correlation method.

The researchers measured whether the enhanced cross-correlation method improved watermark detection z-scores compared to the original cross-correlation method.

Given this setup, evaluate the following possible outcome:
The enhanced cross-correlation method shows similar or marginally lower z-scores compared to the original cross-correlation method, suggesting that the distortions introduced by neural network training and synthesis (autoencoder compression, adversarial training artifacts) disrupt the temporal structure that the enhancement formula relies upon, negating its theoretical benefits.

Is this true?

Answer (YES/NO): YES